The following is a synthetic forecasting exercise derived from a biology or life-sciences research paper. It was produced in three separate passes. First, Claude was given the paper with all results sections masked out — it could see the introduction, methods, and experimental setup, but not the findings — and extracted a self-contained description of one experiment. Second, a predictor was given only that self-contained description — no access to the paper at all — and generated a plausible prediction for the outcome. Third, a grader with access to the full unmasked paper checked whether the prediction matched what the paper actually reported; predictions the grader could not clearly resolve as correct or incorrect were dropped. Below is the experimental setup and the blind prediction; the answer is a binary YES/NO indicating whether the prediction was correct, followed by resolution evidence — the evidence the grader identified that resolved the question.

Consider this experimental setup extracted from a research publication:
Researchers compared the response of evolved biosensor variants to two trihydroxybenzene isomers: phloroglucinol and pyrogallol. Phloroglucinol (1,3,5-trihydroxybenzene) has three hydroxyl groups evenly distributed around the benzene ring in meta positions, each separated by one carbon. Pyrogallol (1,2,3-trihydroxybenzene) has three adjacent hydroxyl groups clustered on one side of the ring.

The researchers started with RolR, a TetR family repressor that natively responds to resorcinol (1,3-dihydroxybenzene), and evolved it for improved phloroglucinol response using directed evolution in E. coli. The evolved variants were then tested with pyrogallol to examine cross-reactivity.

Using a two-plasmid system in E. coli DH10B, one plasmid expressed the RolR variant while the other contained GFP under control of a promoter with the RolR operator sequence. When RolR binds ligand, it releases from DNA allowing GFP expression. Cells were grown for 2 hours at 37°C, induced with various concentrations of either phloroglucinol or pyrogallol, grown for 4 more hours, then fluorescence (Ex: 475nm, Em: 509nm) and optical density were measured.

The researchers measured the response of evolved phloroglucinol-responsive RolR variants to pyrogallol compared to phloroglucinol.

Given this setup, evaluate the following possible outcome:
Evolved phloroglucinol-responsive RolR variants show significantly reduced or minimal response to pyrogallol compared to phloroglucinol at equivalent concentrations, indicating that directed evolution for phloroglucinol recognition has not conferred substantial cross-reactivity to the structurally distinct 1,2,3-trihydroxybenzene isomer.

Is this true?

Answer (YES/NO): YES